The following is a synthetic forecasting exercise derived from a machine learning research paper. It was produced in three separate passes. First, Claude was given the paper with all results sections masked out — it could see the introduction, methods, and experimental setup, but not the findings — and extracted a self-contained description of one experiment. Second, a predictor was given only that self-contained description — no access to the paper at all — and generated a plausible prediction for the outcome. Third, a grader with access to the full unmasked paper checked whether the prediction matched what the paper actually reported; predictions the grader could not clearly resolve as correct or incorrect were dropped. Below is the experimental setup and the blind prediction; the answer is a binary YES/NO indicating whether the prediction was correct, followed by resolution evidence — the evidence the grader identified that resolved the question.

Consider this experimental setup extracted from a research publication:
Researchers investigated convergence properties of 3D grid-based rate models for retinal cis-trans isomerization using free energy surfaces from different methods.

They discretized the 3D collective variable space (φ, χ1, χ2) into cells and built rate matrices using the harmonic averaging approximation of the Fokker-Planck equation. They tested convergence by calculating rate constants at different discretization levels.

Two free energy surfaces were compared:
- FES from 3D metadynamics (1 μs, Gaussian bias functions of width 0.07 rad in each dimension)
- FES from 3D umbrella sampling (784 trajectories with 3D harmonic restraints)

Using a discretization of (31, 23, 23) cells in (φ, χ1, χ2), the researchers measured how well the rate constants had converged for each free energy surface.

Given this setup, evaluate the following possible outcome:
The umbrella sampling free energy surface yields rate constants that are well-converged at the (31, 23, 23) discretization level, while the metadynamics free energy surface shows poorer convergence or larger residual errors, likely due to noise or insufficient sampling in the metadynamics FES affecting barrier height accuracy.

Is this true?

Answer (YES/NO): NO